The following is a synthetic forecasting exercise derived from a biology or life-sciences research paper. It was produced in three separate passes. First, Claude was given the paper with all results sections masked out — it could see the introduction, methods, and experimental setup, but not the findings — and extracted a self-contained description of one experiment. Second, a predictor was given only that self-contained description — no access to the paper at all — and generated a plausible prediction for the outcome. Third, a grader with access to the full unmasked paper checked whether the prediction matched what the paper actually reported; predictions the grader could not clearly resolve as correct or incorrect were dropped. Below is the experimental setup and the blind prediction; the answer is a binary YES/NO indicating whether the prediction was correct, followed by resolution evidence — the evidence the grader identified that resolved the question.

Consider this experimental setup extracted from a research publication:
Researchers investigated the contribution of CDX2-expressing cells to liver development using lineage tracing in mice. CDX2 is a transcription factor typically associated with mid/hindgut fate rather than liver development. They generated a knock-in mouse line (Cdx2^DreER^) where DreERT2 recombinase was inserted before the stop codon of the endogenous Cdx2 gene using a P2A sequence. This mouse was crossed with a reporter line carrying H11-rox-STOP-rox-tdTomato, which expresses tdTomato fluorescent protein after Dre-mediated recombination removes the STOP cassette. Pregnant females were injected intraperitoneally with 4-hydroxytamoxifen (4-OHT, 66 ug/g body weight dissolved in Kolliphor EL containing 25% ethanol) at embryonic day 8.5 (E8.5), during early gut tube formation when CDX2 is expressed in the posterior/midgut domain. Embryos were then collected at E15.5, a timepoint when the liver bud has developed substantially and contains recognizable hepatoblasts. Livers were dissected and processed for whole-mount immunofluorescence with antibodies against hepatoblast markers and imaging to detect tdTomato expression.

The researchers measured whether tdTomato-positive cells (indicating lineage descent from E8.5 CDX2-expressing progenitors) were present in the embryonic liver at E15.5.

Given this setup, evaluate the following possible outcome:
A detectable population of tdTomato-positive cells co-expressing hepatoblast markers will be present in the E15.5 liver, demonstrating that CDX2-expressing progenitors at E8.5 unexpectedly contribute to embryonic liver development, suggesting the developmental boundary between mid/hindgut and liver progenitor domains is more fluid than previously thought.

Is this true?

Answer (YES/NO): YES